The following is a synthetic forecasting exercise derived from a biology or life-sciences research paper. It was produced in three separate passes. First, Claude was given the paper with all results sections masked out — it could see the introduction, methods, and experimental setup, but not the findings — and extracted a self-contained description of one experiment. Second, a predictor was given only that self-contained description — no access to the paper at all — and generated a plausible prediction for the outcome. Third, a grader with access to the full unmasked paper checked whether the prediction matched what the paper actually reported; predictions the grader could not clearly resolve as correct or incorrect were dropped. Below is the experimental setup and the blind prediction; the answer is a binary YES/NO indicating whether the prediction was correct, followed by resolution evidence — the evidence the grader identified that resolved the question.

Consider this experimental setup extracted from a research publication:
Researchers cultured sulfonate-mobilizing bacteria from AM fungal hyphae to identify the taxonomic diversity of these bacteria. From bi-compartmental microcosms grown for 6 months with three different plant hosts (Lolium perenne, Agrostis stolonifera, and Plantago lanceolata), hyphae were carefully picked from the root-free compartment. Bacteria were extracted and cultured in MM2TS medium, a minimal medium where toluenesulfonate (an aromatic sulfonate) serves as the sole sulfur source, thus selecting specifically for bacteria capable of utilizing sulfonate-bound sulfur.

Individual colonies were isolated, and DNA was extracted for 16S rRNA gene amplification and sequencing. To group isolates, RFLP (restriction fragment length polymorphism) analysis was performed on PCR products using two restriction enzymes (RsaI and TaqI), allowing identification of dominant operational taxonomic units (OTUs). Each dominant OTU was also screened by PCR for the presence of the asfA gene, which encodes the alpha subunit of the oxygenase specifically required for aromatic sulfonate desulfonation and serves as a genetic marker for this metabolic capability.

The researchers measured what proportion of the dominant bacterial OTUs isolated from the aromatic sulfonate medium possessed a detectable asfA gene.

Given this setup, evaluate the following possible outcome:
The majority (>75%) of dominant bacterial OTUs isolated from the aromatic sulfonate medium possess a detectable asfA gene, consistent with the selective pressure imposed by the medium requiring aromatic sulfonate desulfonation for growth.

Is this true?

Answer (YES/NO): NO